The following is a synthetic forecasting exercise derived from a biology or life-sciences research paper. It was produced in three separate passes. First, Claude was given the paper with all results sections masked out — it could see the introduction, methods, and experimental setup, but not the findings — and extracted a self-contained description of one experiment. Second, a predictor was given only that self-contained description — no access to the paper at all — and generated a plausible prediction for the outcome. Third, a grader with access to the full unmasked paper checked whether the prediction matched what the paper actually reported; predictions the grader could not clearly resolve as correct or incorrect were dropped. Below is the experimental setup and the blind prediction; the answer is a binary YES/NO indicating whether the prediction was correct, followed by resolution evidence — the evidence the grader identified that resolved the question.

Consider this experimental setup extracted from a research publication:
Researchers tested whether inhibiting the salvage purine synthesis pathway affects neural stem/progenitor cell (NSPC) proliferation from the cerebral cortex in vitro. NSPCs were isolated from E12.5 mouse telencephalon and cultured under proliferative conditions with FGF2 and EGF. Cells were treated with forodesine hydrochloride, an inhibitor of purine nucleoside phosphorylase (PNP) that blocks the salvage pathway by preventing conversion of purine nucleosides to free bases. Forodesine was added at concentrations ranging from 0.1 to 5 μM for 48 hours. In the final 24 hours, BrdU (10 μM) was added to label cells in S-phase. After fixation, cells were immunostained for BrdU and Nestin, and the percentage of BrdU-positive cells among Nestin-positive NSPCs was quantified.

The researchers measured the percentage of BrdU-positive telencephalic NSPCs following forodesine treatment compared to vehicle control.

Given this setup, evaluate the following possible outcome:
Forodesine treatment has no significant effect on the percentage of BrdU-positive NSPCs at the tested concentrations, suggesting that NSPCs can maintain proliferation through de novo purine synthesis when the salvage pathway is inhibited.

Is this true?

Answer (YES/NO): YES